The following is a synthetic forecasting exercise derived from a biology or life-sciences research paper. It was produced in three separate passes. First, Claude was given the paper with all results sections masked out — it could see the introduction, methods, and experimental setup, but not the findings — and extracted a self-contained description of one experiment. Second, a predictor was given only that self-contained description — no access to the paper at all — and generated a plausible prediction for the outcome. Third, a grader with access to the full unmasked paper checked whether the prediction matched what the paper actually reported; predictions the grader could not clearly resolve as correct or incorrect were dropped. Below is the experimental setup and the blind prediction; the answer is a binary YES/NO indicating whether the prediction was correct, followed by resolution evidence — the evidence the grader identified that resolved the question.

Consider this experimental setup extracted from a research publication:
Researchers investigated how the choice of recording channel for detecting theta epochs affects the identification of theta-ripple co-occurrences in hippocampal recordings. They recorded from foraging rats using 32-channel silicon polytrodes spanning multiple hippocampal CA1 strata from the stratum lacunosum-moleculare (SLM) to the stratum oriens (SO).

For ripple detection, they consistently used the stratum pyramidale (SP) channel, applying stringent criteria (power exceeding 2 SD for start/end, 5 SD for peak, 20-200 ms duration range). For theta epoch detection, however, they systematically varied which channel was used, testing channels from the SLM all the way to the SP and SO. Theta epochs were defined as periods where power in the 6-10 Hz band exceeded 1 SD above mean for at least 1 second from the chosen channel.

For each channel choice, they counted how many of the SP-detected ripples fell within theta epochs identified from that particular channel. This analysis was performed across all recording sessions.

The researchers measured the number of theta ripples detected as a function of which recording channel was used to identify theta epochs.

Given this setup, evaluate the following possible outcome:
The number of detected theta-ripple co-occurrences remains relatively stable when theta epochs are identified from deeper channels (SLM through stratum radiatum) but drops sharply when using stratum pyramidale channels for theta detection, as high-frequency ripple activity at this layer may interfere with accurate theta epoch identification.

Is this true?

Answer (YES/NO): NO